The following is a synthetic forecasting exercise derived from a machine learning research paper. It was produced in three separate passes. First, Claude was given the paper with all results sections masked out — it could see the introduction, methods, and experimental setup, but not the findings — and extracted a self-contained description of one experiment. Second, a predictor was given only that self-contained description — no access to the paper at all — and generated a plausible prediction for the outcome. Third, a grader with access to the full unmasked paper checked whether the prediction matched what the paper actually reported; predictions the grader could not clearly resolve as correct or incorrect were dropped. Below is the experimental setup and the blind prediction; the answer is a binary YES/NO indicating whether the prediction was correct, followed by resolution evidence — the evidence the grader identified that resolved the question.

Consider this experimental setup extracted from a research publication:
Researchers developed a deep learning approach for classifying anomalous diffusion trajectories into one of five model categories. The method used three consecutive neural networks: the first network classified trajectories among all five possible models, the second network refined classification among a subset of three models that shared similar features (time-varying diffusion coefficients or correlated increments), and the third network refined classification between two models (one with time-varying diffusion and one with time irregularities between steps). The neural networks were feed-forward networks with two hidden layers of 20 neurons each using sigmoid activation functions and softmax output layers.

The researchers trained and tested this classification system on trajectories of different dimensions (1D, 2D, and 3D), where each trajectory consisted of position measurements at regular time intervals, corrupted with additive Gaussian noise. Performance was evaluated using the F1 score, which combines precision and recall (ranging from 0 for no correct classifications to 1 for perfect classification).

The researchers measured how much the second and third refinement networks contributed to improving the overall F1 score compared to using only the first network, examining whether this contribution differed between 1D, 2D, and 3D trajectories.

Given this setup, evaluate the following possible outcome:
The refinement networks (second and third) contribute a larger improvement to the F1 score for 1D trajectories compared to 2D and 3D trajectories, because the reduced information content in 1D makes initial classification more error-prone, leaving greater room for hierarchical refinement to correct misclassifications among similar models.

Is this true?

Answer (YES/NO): YES